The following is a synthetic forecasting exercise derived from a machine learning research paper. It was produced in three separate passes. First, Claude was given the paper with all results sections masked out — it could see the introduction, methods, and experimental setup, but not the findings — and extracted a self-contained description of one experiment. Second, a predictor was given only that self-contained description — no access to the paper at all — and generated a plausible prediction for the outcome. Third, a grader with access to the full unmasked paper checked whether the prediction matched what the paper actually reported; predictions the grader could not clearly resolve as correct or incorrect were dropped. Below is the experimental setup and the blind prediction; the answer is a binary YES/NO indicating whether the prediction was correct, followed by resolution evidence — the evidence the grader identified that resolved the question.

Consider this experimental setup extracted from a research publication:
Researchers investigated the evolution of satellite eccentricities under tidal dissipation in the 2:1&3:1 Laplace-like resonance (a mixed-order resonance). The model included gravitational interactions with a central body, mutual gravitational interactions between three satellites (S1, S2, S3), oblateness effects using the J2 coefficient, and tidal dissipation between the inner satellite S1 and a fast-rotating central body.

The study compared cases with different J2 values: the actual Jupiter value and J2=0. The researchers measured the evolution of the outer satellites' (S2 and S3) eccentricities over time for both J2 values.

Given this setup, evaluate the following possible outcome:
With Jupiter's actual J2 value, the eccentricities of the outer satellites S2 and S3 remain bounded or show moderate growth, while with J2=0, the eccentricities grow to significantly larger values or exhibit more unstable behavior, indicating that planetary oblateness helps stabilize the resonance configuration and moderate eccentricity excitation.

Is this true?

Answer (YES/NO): YES